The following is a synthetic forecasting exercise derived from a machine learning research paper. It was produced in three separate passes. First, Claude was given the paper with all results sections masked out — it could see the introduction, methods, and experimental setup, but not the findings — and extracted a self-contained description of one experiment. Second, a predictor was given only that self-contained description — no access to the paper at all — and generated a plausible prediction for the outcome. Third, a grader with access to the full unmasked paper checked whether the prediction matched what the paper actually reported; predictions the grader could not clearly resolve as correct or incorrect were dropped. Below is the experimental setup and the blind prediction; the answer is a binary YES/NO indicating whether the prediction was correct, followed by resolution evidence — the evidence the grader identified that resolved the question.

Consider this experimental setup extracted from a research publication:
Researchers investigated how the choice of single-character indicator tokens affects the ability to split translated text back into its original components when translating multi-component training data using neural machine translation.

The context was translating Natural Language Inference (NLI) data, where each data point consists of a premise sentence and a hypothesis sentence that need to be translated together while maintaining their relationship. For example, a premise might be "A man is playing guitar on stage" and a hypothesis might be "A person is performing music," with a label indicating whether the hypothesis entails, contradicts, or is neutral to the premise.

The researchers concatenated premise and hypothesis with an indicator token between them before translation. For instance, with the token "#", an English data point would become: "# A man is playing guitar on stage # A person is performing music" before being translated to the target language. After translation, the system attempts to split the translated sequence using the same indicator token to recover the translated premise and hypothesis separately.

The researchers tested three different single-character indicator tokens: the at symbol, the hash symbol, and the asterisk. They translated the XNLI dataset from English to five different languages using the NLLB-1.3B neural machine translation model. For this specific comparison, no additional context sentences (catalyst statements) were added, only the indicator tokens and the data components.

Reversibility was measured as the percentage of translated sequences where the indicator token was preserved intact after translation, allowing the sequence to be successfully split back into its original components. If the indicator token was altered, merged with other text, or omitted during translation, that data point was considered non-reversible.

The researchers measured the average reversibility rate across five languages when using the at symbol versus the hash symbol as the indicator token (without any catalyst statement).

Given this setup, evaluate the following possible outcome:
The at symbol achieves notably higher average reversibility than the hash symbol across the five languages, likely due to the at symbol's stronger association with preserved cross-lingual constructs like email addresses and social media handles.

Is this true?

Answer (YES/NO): YES